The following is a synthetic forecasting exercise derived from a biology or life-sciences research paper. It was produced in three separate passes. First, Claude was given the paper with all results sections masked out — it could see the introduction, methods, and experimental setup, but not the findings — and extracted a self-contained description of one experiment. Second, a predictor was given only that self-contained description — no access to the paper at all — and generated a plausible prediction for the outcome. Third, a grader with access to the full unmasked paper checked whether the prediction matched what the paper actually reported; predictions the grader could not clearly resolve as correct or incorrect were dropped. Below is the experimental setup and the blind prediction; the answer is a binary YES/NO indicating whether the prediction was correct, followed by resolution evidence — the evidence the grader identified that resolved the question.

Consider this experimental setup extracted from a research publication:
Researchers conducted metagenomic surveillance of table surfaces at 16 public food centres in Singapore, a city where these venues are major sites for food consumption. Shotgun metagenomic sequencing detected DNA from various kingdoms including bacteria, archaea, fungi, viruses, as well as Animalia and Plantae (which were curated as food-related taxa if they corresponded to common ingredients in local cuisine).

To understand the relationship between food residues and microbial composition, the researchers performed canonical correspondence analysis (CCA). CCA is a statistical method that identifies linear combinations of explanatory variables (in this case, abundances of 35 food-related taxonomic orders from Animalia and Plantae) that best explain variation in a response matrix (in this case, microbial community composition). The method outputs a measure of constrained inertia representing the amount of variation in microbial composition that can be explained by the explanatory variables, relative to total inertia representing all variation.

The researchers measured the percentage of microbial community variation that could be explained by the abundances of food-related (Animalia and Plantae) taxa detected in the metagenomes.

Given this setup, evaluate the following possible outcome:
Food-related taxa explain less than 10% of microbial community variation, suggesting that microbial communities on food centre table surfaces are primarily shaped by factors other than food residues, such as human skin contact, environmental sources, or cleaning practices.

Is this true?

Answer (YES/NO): NO